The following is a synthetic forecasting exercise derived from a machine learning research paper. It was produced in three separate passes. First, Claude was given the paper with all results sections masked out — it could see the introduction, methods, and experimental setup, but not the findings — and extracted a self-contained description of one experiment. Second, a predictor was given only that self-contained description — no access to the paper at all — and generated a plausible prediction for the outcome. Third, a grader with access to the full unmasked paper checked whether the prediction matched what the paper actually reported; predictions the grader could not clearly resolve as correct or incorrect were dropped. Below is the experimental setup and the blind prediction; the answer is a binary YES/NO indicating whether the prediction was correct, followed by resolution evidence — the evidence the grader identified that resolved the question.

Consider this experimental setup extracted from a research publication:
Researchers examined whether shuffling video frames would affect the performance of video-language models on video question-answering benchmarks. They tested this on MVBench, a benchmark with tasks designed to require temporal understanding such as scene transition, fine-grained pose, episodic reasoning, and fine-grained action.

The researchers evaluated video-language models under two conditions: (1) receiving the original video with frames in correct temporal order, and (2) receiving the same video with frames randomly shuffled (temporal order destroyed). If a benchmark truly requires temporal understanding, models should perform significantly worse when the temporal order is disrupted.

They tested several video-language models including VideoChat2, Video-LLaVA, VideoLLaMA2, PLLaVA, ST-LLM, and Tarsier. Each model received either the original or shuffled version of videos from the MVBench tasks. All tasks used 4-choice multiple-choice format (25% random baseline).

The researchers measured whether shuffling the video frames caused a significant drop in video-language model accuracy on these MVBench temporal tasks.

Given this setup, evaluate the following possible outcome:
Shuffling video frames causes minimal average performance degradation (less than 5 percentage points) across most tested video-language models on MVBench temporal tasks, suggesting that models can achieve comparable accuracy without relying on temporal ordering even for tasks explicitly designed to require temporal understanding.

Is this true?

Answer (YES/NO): YES